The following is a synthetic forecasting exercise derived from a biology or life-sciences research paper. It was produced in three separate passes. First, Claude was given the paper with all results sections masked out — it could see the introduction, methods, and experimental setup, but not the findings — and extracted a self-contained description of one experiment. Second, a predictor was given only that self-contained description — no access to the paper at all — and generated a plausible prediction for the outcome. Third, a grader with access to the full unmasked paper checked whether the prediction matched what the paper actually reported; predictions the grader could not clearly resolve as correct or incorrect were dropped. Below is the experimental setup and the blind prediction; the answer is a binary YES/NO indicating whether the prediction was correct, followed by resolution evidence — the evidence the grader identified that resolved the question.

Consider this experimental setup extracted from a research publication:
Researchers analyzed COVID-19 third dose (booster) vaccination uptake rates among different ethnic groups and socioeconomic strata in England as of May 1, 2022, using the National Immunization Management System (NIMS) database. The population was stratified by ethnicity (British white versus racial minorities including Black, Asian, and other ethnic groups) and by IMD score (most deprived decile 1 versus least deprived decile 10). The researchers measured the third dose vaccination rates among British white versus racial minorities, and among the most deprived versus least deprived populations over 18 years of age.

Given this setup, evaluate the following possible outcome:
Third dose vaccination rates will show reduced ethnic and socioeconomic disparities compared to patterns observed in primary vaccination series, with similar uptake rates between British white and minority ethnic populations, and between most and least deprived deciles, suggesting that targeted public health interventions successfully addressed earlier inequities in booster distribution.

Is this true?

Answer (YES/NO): NO